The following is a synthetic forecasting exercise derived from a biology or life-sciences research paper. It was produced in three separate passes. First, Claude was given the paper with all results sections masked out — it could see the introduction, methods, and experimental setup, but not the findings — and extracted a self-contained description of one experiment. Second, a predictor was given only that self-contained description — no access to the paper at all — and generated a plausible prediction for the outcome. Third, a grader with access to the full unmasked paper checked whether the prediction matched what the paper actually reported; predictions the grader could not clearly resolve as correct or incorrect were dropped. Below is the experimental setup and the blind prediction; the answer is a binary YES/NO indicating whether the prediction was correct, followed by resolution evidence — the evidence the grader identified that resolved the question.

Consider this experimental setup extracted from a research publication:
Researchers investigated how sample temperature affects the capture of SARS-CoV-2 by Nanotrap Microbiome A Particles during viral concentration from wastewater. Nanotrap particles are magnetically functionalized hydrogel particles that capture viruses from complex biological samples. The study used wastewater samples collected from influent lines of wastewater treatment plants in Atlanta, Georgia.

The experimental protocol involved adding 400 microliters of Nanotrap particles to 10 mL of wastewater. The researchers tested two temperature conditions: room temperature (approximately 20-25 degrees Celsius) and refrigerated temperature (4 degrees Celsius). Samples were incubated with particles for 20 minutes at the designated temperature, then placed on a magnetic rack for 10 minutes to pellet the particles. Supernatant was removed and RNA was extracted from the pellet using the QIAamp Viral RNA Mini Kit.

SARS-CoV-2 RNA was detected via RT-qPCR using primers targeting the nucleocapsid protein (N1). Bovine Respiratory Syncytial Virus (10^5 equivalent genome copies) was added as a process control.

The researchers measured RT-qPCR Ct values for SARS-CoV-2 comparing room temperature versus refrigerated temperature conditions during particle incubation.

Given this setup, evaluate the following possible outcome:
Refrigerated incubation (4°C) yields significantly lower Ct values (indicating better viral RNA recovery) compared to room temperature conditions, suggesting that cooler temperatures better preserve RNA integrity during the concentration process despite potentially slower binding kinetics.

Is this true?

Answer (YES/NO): NO